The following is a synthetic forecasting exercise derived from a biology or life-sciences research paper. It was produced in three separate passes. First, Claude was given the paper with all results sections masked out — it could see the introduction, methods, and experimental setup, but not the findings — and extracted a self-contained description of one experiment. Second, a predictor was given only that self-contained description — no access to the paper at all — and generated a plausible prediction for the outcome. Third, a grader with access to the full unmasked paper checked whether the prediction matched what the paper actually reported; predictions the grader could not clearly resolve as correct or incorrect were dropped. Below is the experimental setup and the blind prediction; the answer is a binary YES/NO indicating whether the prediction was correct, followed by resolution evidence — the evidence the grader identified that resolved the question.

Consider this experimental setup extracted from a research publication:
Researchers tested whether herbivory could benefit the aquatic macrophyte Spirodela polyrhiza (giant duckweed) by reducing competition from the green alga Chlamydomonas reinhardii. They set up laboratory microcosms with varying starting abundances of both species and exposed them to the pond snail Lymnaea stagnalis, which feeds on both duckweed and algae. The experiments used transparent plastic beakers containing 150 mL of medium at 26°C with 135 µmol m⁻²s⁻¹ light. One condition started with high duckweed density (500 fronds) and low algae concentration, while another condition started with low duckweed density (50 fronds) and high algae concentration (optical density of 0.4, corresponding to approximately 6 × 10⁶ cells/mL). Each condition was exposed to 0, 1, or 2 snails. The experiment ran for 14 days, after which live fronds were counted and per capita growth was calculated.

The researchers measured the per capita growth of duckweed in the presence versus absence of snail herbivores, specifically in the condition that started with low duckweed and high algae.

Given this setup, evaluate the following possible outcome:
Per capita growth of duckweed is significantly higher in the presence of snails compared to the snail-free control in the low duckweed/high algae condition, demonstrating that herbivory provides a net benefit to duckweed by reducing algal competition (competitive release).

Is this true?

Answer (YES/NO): NO